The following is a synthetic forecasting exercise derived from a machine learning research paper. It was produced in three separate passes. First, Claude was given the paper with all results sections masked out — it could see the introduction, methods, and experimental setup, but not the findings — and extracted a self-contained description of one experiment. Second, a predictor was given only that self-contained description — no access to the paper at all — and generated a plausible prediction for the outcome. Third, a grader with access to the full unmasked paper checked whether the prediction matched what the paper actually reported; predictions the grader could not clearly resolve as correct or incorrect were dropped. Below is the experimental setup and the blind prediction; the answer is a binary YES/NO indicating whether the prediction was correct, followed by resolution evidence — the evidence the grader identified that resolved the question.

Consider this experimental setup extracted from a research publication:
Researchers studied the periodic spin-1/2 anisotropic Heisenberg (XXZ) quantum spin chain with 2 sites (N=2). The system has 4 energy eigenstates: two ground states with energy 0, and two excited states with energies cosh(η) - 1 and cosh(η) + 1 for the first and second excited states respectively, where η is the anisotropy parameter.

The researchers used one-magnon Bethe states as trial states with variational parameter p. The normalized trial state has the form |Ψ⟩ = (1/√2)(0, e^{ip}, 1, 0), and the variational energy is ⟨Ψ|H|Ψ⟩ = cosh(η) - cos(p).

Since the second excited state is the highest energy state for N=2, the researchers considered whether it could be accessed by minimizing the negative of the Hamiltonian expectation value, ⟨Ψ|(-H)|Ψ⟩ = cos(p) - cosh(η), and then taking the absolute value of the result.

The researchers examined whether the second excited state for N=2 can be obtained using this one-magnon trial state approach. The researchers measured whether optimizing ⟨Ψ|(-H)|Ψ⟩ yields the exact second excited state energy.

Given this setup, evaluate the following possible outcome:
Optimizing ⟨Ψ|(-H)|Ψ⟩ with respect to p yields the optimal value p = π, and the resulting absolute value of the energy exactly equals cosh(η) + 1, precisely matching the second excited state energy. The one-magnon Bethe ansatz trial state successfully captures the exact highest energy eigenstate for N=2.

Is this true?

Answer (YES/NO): YES